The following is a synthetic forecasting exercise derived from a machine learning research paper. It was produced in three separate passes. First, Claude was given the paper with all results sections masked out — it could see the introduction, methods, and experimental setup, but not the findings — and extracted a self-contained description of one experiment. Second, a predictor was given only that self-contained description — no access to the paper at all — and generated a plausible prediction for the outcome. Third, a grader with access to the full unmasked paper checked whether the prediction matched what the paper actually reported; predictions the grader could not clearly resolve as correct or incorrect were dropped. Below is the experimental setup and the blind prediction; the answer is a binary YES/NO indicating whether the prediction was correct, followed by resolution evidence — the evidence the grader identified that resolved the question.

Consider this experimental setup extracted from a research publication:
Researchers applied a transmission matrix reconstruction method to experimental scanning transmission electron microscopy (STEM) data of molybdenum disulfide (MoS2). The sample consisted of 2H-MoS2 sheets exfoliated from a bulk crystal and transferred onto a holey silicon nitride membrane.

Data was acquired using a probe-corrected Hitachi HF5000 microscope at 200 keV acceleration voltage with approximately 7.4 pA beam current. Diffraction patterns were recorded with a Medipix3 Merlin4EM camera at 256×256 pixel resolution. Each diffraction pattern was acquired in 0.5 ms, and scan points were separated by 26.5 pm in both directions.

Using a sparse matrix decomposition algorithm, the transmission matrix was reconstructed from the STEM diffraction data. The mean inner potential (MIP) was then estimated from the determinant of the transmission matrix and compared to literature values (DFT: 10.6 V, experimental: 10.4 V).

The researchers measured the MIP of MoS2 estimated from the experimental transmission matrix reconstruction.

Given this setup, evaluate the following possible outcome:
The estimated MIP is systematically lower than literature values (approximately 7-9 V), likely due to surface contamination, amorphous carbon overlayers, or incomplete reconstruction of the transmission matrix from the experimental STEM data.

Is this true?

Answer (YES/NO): NO